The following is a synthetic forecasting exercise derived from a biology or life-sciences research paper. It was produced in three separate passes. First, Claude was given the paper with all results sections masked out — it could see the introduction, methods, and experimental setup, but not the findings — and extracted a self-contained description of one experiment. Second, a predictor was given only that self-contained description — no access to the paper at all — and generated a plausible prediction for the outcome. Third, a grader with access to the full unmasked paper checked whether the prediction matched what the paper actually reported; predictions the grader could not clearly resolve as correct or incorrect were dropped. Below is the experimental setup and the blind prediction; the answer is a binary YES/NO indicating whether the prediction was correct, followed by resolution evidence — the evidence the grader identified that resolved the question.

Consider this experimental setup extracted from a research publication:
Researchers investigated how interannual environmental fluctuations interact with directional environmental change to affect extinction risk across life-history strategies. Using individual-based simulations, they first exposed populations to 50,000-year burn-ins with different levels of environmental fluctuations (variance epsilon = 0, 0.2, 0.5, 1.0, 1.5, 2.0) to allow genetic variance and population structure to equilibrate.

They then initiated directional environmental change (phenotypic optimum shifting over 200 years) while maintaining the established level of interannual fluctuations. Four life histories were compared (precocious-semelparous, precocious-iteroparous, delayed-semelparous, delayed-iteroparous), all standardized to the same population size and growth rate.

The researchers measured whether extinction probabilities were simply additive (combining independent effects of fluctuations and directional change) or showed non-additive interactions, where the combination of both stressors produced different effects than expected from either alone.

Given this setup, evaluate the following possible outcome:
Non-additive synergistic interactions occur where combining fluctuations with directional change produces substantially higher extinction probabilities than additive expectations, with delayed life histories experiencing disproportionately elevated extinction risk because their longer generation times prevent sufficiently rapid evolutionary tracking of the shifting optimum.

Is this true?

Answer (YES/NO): NO